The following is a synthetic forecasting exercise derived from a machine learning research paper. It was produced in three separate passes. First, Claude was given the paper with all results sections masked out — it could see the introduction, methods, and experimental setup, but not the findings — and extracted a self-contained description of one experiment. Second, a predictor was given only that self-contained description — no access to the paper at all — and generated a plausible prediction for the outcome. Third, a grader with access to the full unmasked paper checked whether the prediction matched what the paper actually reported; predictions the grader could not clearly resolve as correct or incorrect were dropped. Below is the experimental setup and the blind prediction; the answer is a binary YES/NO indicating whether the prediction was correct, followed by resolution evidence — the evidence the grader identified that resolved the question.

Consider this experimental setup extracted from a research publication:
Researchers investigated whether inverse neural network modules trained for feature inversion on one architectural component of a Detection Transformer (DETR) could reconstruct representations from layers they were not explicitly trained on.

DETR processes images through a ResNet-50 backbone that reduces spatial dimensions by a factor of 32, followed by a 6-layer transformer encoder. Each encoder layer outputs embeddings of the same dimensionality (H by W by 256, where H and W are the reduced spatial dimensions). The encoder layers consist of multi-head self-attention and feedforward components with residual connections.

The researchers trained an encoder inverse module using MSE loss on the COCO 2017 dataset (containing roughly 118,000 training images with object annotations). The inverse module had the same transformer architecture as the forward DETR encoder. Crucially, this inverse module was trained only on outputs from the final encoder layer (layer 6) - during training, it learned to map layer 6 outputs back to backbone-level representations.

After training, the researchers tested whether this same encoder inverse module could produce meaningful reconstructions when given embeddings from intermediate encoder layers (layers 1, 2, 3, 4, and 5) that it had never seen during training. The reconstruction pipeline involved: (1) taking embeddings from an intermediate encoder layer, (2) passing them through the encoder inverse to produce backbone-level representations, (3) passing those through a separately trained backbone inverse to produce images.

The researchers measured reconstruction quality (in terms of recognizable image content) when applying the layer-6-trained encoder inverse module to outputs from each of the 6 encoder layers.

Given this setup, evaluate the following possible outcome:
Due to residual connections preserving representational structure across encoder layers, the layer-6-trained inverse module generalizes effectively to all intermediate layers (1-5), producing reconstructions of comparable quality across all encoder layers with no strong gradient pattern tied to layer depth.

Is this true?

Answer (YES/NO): NO